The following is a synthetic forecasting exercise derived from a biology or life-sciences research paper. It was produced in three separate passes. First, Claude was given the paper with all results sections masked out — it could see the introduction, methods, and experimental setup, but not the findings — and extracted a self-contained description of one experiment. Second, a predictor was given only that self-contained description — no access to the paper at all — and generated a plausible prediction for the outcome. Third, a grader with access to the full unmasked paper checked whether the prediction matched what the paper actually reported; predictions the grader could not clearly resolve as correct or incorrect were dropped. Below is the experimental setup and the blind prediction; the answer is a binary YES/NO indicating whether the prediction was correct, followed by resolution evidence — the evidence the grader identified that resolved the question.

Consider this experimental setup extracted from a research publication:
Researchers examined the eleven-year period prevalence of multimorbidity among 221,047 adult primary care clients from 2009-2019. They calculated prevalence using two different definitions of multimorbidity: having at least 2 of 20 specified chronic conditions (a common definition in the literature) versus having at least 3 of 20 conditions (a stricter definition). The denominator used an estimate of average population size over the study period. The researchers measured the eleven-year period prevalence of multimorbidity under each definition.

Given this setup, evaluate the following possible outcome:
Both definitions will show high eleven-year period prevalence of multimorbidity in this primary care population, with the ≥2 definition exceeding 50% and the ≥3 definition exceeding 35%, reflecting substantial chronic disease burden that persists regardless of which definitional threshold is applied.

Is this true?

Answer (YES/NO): YES